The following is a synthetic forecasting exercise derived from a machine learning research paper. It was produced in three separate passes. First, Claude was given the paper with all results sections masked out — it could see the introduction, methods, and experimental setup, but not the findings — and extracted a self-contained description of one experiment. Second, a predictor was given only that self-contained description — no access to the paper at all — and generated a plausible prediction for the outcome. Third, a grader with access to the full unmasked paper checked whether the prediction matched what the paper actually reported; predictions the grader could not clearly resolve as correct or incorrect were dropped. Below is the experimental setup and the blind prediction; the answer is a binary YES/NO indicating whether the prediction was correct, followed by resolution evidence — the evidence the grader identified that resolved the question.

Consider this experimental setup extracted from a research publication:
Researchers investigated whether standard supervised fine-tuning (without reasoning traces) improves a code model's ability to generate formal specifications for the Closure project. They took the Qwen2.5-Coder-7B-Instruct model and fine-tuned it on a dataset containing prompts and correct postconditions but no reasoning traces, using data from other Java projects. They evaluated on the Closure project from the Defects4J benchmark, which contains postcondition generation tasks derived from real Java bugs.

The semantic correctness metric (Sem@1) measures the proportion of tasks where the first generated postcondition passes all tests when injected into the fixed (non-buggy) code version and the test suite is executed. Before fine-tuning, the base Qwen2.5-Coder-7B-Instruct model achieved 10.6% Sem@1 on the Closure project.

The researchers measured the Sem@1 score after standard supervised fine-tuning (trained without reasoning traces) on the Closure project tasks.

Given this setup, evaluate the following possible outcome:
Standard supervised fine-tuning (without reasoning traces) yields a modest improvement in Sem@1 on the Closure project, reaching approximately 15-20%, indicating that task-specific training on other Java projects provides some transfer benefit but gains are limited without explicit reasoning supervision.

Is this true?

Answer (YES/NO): NO